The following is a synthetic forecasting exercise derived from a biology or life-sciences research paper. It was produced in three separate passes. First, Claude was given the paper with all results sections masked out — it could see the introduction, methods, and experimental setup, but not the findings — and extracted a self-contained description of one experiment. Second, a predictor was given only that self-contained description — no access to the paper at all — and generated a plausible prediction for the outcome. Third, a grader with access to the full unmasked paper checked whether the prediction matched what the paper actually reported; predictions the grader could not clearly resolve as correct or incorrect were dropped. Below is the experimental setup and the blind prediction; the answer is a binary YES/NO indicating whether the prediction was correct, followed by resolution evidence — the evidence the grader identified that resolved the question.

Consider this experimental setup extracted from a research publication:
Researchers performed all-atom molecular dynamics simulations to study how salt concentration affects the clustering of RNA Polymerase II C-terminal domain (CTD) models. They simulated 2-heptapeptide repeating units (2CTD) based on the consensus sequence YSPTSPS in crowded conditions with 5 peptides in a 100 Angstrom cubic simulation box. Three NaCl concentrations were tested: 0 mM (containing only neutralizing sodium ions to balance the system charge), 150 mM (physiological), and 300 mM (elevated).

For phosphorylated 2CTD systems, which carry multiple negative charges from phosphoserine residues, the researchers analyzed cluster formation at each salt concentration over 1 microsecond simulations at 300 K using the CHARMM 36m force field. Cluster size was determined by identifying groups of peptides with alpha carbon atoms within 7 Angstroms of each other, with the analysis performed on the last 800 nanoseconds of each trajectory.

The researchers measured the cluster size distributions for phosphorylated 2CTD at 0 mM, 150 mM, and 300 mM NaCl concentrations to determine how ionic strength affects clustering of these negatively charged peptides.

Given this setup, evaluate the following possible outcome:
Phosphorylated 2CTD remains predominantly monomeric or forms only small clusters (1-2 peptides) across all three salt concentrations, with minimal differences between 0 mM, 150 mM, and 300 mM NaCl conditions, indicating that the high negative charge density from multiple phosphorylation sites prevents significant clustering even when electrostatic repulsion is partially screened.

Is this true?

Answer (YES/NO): NO